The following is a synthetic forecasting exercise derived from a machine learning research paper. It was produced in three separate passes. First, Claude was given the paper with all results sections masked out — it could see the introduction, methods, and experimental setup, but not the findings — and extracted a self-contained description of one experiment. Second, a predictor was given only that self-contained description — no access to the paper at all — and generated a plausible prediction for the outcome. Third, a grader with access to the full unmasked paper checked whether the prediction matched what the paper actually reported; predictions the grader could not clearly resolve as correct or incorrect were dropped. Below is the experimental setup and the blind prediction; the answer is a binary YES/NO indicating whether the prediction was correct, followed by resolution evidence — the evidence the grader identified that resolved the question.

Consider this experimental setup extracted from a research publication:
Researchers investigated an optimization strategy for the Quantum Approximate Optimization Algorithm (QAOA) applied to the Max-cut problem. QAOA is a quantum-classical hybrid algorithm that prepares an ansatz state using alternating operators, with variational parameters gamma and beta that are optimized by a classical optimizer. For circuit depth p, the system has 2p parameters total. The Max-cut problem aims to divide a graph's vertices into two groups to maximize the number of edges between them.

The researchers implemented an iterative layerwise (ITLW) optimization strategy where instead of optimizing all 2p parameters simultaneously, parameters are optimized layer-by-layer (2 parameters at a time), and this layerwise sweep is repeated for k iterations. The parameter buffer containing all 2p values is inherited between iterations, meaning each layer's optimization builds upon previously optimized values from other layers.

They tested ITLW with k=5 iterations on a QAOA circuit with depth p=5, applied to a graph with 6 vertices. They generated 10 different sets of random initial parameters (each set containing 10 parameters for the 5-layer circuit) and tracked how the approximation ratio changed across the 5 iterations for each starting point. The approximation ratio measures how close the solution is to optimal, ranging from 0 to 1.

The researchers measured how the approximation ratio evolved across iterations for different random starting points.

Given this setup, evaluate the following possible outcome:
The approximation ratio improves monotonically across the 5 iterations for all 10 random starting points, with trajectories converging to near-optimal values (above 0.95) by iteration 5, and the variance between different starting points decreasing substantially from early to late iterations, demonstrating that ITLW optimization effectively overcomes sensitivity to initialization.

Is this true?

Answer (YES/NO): NO